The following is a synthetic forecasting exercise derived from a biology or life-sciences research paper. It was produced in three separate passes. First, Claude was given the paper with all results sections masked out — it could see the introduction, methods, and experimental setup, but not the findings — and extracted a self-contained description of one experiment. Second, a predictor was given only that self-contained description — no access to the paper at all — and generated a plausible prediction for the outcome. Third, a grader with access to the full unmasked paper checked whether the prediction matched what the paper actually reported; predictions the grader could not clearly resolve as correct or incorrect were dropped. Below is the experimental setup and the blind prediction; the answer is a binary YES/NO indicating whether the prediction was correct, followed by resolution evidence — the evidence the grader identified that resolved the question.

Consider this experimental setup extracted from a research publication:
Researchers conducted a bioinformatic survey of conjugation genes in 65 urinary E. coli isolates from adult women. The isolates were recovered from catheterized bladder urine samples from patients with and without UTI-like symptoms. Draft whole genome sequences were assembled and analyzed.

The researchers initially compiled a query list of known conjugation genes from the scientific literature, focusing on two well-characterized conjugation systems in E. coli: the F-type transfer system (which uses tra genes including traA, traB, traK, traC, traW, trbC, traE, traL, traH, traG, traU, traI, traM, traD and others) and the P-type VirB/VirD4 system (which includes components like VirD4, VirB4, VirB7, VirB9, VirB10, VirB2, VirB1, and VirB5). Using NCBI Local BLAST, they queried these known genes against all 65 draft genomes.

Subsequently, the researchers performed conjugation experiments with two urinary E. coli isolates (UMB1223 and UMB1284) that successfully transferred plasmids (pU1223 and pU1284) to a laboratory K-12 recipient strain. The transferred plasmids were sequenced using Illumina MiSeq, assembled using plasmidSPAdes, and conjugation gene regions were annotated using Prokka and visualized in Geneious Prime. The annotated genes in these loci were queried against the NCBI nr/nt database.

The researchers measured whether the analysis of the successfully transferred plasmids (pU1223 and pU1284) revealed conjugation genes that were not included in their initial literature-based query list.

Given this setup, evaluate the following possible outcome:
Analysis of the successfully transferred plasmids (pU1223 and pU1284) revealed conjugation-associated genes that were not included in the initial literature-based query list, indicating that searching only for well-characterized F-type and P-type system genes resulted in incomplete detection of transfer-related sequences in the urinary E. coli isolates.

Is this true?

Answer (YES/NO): YES